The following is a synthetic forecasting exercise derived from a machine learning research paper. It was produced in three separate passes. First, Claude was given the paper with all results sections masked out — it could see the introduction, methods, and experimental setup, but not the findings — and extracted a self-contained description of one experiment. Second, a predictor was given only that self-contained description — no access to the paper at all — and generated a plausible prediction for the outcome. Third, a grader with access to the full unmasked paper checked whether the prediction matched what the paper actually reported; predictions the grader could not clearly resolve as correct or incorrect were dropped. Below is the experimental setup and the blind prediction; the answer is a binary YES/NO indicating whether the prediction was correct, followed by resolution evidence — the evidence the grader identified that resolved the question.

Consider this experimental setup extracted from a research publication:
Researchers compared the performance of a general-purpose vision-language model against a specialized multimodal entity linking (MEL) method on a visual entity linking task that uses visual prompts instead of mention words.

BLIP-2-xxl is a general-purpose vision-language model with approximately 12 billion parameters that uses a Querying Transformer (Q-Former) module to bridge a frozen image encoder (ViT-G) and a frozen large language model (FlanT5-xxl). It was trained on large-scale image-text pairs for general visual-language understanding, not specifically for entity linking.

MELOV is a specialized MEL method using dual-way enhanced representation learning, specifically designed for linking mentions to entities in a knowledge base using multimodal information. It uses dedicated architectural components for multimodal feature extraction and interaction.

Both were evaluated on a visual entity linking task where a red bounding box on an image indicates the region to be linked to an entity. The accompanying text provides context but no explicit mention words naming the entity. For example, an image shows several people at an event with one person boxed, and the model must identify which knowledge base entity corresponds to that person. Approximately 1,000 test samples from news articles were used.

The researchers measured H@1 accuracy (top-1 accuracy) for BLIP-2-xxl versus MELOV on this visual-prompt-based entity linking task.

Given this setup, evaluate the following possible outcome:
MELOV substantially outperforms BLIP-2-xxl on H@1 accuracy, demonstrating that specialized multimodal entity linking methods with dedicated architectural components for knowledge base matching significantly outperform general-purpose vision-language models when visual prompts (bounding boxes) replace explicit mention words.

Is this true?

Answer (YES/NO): NO